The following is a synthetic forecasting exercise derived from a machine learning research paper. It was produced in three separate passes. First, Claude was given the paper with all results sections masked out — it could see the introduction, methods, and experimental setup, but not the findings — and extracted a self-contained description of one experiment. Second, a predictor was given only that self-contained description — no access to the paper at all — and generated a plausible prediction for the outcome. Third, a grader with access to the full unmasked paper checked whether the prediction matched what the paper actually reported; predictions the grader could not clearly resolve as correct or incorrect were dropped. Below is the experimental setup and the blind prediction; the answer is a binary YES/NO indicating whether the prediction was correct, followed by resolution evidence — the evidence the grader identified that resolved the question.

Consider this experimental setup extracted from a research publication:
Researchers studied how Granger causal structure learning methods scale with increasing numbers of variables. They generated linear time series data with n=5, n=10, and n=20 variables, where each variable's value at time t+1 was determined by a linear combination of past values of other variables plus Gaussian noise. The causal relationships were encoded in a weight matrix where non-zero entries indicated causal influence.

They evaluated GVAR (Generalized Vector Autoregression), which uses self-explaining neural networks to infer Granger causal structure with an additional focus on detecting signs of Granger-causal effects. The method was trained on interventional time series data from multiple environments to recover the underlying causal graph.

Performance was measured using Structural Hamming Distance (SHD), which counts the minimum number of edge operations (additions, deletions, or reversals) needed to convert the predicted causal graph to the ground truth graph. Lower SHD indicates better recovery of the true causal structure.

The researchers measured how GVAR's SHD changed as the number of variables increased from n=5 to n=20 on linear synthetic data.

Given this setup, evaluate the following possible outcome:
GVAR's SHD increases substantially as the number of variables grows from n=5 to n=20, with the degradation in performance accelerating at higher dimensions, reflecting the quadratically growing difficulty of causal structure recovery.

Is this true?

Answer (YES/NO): YES